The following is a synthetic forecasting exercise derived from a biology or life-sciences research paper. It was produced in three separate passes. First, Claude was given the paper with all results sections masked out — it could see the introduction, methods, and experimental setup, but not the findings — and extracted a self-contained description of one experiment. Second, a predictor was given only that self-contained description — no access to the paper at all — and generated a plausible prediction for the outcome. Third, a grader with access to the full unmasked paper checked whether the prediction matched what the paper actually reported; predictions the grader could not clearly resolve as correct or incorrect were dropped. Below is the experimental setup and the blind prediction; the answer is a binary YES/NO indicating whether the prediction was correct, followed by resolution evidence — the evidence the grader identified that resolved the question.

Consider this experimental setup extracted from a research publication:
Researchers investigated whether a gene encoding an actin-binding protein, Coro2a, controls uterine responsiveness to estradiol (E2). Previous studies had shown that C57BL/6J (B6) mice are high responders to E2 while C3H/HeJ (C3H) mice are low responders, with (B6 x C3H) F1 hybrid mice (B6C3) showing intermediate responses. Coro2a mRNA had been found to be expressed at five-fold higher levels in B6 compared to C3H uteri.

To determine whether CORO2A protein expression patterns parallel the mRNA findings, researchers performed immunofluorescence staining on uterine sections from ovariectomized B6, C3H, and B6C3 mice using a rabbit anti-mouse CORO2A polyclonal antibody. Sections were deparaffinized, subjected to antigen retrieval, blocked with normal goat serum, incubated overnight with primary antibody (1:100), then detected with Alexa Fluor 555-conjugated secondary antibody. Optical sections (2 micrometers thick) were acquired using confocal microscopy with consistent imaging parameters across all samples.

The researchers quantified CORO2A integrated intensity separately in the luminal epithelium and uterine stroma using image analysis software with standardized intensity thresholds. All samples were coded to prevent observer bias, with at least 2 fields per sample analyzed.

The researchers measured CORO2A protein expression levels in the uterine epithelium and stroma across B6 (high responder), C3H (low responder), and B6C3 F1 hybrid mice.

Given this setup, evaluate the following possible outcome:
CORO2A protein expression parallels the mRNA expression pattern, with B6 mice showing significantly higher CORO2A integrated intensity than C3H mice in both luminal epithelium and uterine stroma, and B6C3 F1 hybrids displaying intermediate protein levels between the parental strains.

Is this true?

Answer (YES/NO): YES